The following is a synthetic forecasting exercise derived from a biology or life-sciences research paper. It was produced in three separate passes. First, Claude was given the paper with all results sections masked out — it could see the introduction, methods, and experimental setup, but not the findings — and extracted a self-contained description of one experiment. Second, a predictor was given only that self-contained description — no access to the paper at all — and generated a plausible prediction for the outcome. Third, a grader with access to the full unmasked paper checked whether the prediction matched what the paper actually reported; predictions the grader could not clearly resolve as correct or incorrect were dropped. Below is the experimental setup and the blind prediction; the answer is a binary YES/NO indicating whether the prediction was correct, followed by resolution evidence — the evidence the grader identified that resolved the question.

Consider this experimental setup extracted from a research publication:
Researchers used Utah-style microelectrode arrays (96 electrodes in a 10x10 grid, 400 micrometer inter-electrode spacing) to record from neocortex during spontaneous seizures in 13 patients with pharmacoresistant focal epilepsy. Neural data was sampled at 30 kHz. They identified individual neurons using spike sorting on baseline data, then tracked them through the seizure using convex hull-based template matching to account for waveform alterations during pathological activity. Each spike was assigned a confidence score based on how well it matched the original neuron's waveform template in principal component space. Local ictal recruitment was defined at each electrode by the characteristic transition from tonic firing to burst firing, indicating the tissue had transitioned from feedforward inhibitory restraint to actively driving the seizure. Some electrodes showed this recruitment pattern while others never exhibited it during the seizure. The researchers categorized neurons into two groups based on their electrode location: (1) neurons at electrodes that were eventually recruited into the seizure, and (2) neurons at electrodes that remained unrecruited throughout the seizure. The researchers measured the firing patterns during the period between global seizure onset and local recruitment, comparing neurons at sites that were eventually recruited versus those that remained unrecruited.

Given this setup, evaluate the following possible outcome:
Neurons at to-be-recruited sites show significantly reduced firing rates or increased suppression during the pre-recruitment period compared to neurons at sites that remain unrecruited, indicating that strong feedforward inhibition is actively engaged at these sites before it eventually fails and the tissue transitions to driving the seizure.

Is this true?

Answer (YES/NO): NO